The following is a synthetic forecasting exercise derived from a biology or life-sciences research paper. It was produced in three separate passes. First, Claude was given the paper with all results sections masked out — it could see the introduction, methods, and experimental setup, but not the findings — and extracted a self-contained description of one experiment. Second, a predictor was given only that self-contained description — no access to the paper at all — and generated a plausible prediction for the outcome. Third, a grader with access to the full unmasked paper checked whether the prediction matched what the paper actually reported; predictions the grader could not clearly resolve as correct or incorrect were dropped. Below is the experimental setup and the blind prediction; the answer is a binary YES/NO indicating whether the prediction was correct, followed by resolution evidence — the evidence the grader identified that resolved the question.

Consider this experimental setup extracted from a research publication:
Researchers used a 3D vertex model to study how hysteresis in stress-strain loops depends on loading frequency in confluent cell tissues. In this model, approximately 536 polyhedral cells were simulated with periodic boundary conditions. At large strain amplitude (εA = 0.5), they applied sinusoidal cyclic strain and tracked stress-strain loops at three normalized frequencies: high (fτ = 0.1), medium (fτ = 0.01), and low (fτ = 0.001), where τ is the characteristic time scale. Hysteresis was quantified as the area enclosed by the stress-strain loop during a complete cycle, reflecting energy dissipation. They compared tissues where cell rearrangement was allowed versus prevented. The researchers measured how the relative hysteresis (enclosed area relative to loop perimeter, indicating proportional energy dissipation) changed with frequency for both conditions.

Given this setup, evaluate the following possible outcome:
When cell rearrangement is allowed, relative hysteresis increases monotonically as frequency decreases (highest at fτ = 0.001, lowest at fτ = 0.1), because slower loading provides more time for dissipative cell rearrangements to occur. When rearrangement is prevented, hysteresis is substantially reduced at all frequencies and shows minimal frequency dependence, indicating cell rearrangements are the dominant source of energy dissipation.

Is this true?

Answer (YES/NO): NO